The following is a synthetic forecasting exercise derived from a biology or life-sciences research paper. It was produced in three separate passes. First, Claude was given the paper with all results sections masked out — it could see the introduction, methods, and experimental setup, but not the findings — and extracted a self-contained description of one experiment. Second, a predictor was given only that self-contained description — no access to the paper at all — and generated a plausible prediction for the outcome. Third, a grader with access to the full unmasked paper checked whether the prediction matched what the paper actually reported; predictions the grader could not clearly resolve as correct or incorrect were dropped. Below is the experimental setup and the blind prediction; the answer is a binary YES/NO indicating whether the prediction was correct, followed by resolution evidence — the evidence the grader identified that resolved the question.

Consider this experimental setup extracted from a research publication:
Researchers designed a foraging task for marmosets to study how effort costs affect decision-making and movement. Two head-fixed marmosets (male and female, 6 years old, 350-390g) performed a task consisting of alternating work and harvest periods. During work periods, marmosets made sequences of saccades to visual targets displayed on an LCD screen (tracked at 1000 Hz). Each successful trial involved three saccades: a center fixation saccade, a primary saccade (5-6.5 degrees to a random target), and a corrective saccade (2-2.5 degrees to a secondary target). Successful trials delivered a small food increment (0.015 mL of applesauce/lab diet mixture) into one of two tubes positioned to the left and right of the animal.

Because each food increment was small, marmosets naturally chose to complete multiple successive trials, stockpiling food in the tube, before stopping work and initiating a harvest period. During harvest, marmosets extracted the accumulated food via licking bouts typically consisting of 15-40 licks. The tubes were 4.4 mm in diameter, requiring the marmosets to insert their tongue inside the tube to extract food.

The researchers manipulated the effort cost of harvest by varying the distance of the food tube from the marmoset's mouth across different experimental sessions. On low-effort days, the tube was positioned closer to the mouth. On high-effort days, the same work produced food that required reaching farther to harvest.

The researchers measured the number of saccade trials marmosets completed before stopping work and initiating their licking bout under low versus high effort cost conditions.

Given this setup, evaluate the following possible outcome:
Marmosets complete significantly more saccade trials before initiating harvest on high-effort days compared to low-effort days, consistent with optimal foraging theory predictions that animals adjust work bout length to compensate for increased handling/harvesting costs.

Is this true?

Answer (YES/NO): YES